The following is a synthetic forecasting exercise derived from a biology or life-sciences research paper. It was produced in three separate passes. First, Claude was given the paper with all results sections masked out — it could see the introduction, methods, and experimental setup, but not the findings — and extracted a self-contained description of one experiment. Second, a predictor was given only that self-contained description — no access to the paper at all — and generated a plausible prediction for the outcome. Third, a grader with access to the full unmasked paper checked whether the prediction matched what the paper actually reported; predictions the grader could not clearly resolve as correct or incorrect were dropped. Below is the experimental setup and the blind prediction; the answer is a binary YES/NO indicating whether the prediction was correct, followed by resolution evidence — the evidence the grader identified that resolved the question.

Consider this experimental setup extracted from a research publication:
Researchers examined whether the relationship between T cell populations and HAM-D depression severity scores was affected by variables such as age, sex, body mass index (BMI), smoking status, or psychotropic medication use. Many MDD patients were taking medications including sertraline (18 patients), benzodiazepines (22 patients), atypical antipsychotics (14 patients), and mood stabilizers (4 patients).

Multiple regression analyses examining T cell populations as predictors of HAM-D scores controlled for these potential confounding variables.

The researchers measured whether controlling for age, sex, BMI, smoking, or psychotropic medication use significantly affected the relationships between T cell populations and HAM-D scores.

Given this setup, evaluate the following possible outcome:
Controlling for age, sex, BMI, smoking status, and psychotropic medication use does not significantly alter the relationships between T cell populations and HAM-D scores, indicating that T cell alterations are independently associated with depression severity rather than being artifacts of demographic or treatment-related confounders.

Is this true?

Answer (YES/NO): YES